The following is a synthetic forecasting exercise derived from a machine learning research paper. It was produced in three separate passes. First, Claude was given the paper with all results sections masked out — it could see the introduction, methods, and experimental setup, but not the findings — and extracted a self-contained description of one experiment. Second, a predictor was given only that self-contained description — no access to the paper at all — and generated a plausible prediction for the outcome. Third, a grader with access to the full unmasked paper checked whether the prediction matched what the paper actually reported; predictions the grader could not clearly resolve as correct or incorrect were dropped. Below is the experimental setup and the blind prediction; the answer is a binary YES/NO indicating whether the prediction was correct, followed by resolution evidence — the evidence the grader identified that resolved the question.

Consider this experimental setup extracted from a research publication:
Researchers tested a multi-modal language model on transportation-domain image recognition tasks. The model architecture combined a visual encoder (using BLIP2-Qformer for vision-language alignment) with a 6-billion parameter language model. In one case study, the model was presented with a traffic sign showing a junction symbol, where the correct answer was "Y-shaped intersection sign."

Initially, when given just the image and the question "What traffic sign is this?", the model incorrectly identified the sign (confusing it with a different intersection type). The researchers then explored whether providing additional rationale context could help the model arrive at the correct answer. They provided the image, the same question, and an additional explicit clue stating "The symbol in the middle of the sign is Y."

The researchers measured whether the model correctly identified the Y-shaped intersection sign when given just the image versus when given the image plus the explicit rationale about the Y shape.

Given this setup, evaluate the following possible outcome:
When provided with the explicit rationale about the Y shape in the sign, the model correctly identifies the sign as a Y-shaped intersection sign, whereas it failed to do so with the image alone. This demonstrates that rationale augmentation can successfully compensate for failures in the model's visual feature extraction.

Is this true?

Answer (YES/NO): YES